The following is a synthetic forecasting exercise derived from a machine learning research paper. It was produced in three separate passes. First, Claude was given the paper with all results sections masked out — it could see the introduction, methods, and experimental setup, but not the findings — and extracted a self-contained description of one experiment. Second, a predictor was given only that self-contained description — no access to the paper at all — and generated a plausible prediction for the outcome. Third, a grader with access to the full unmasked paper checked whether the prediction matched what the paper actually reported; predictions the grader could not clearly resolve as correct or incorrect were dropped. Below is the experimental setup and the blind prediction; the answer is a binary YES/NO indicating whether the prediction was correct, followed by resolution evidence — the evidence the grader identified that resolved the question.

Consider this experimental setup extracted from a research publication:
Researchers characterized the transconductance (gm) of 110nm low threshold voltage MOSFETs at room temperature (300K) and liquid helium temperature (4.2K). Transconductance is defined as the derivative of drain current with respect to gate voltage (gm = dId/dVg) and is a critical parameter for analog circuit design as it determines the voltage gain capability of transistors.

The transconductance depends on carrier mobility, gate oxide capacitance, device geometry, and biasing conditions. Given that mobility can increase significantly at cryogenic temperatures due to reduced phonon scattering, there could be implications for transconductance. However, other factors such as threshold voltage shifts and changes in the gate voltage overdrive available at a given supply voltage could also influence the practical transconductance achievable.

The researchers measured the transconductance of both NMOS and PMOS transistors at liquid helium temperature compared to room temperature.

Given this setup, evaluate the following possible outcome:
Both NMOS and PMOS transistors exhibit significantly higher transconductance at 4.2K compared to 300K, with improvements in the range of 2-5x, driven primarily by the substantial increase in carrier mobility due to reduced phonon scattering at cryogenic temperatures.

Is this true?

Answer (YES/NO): YES